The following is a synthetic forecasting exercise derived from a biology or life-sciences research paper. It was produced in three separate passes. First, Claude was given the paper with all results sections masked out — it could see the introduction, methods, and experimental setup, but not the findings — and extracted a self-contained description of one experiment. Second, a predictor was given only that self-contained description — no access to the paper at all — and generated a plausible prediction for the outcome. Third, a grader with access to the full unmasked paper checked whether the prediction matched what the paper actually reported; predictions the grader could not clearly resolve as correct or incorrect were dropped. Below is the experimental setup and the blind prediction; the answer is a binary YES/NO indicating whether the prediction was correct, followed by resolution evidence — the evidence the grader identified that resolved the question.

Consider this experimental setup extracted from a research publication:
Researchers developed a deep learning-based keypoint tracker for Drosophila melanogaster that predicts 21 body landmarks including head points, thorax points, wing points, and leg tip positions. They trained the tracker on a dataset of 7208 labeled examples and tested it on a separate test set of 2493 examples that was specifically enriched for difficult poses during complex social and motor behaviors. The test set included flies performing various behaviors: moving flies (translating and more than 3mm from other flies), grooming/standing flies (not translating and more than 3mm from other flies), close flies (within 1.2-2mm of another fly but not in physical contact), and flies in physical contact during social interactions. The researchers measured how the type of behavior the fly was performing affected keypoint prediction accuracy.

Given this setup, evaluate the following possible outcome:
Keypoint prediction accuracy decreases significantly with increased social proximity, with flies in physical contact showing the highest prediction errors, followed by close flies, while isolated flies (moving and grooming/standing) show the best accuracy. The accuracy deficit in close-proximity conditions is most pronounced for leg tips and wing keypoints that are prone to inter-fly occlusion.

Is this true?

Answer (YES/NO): NO